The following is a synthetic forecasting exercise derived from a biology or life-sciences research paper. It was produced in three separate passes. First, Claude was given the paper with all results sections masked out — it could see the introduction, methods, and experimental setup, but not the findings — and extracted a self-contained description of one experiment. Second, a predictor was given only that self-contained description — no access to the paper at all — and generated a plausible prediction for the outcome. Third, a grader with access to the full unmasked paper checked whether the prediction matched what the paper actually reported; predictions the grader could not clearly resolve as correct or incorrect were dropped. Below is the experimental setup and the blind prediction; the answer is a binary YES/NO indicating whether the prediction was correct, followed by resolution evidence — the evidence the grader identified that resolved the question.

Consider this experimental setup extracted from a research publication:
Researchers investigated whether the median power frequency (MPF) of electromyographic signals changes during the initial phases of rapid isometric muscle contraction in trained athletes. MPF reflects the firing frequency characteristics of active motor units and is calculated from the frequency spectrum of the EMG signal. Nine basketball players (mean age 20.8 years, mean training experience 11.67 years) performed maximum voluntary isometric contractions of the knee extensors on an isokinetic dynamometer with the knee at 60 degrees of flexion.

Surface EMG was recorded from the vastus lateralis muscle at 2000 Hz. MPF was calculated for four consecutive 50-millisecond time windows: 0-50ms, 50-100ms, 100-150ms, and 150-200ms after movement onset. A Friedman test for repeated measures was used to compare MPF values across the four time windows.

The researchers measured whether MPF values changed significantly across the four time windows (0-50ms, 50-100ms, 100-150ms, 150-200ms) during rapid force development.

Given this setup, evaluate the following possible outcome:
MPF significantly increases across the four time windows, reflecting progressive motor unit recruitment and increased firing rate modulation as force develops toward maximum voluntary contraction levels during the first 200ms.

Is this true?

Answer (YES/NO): NO